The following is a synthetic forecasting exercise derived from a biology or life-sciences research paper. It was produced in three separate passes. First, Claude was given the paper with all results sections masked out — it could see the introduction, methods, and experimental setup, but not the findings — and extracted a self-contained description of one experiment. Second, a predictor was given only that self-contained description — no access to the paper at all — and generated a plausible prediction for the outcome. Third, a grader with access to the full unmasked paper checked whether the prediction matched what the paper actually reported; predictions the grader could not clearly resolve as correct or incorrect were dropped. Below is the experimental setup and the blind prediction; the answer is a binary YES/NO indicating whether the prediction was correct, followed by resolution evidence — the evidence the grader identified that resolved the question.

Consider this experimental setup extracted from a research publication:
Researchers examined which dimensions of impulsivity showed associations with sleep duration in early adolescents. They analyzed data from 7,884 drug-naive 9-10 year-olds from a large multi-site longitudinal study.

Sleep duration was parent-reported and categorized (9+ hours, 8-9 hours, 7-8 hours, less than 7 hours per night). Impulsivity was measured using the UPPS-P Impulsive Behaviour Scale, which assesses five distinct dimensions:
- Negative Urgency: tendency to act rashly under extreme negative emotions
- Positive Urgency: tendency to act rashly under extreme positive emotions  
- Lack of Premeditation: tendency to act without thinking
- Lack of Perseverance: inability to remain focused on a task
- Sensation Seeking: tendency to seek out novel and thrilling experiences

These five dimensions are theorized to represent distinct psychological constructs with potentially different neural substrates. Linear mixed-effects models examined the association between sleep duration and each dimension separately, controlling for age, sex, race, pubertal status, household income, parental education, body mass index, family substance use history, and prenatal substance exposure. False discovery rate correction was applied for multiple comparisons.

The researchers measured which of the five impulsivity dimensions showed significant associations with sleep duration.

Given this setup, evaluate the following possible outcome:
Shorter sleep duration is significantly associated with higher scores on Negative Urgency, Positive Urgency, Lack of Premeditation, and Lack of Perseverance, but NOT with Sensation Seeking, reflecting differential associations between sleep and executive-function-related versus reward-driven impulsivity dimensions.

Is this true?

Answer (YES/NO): NO